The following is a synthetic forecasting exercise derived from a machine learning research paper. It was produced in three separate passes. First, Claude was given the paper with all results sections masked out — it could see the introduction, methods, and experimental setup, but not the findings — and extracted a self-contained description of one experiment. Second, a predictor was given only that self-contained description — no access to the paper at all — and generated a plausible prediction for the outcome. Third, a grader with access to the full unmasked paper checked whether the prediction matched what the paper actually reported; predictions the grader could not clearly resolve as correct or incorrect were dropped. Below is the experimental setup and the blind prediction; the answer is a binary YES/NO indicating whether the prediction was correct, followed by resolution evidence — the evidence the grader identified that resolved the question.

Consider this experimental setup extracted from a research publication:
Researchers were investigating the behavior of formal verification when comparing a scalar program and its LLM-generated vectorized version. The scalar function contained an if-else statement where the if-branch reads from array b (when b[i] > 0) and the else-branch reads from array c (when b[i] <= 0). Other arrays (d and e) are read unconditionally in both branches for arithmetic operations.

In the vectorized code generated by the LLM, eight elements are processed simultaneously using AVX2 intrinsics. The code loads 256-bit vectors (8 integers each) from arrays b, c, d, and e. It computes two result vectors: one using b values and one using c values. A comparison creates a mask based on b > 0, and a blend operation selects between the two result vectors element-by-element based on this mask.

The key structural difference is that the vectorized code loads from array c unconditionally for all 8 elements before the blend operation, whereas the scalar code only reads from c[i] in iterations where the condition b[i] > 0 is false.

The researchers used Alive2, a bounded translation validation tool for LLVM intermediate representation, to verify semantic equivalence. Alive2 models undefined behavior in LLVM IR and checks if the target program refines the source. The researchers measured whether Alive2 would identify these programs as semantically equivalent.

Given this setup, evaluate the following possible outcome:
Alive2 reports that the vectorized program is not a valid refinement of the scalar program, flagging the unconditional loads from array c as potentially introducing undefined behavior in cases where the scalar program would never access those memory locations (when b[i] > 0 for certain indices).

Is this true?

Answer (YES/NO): YES